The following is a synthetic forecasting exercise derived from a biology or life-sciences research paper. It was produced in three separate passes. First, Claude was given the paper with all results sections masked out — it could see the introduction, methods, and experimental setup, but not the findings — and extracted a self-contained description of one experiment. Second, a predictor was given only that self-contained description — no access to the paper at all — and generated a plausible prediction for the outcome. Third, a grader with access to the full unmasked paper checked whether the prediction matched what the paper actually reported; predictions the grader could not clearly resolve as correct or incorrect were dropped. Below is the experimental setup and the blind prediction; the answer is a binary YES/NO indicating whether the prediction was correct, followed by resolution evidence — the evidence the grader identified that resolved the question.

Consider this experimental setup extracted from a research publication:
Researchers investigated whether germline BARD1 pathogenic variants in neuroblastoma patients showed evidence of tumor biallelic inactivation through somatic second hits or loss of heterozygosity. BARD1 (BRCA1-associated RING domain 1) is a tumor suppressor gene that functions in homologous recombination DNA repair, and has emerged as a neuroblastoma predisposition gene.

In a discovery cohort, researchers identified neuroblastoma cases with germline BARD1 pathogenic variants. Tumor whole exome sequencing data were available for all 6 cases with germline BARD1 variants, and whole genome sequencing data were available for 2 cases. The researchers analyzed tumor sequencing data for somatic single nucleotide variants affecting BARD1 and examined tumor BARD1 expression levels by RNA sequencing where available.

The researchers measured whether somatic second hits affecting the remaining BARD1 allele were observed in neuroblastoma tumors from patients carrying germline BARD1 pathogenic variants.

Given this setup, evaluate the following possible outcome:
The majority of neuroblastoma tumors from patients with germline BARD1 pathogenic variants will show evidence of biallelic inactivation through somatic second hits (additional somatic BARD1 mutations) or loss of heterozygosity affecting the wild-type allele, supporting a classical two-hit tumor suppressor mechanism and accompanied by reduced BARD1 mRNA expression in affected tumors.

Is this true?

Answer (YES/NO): NO